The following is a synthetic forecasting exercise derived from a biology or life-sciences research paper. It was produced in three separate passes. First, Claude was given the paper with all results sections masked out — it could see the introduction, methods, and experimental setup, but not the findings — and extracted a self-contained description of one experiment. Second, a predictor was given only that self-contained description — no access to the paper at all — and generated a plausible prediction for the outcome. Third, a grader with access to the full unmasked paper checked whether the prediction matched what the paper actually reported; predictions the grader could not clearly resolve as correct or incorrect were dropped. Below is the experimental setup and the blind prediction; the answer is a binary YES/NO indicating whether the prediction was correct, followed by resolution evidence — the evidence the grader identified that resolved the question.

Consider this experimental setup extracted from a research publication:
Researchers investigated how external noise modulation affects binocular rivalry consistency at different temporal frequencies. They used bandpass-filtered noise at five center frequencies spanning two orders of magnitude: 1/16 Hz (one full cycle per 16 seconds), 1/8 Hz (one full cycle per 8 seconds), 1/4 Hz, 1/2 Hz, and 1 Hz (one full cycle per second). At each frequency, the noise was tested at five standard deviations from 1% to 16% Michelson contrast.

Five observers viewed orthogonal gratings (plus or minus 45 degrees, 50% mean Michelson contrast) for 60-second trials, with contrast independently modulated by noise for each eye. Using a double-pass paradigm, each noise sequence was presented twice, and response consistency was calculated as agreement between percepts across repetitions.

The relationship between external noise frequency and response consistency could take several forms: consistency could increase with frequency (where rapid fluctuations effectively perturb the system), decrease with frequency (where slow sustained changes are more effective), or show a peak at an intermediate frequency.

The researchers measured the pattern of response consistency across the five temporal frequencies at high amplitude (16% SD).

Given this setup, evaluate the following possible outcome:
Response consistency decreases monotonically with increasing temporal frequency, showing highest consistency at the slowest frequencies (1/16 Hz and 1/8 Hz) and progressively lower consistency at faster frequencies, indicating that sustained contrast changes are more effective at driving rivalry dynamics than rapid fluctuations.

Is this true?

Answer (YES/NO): NO